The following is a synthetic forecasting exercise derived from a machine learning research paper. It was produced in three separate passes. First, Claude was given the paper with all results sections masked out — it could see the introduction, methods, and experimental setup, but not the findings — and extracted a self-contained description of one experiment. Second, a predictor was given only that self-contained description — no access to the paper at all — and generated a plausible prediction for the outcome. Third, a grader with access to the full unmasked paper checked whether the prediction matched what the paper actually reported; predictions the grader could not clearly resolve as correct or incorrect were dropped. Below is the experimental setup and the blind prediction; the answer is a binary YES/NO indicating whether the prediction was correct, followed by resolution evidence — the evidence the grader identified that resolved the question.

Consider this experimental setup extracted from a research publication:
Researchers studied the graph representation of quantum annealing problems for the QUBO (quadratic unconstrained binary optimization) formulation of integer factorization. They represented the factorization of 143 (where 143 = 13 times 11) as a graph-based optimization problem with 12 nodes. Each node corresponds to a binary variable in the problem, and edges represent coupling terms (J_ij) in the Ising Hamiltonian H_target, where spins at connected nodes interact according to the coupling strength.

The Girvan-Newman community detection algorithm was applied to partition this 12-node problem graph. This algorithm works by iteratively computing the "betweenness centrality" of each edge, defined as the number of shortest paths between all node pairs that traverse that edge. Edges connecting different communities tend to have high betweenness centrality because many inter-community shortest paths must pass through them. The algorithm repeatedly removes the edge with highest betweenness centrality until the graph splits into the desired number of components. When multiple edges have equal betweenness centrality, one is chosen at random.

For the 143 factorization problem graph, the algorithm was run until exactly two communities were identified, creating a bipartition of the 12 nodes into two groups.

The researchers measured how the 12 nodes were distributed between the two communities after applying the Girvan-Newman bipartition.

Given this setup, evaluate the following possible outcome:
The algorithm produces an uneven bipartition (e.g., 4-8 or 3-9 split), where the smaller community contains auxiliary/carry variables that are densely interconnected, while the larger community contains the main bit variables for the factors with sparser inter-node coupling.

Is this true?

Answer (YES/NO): NO